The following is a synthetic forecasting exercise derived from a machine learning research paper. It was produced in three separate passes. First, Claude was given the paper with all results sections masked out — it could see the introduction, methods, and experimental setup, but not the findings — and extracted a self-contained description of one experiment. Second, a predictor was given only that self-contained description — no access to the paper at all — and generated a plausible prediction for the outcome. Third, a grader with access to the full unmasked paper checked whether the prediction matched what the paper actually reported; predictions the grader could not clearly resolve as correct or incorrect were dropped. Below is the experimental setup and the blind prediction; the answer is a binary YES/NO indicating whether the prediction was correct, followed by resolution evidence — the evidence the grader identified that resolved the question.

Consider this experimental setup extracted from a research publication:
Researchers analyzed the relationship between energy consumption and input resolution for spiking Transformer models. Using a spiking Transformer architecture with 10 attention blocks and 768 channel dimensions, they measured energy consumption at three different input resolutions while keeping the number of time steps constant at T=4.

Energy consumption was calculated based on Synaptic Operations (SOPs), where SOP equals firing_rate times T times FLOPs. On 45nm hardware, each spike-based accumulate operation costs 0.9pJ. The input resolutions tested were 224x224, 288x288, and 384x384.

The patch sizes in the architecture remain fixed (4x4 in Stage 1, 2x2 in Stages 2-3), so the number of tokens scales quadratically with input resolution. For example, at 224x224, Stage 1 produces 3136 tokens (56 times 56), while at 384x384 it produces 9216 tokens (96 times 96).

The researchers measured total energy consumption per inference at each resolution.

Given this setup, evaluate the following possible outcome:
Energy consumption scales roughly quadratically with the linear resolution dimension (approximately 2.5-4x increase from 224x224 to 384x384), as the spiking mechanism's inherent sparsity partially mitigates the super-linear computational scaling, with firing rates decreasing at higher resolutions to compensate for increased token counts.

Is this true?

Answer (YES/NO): YES